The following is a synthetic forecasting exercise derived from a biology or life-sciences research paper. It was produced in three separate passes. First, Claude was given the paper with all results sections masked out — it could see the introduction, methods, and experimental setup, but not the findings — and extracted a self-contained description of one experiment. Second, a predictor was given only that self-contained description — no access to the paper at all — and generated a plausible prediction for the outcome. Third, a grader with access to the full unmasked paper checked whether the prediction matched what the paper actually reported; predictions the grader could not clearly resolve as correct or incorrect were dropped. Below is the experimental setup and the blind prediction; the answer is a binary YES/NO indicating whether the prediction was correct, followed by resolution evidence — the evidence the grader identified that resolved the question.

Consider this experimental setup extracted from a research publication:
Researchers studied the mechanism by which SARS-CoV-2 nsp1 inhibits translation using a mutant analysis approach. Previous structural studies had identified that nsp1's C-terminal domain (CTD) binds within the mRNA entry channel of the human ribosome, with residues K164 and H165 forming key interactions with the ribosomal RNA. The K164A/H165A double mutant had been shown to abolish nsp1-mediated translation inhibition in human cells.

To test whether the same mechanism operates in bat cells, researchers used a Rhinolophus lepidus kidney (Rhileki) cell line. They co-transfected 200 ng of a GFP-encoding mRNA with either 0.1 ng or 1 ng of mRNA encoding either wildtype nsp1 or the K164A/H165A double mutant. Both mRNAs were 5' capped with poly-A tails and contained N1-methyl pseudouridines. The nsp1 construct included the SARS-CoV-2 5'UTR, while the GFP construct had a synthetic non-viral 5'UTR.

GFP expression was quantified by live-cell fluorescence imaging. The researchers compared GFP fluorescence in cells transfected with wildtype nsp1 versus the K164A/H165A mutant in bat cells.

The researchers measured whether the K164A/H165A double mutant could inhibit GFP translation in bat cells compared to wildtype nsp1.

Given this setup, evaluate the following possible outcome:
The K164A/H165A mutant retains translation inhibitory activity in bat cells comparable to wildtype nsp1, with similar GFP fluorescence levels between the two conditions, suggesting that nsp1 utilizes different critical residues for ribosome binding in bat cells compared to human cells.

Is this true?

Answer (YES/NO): NO